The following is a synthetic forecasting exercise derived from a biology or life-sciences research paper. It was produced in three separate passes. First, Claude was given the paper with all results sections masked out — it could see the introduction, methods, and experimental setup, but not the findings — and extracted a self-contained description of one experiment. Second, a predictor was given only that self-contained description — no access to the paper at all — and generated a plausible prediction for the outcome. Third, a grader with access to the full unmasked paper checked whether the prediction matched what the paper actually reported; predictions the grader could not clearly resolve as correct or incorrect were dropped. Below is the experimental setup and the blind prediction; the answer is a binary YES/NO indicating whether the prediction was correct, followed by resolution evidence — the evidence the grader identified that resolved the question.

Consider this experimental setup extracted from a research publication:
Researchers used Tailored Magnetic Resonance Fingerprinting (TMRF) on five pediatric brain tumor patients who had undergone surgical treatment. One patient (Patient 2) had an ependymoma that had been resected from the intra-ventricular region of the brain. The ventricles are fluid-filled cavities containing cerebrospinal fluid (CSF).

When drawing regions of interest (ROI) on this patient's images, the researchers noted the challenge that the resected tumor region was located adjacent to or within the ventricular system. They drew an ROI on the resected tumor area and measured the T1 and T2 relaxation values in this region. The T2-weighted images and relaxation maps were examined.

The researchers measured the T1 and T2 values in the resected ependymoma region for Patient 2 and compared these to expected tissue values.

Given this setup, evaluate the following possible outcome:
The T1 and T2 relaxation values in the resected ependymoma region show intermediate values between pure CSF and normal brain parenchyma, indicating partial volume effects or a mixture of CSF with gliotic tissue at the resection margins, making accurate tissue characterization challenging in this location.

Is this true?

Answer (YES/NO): NO